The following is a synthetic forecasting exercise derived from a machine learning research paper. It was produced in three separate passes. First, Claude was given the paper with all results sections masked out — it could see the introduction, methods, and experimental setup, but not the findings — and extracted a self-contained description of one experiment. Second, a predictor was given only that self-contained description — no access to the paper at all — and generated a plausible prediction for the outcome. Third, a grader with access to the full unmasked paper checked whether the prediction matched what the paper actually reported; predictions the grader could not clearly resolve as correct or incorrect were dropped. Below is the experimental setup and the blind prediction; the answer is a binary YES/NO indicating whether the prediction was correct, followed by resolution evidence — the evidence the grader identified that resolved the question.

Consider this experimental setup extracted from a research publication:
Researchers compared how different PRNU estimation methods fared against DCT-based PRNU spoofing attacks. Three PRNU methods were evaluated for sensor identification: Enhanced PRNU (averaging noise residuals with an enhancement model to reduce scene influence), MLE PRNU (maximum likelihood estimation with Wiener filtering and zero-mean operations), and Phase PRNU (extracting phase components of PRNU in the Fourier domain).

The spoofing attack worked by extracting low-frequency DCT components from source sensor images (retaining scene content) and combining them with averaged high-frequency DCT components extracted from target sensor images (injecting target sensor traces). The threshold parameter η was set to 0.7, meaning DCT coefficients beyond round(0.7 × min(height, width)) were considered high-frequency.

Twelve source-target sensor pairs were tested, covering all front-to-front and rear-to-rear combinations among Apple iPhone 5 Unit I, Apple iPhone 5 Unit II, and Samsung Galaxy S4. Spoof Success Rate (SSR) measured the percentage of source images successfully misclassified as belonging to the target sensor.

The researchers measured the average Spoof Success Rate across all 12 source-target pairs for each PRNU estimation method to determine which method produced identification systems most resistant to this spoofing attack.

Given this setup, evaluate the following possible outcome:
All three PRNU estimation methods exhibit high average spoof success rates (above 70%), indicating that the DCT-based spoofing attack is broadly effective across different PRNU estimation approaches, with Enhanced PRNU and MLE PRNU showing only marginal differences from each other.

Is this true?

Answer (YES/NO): YES